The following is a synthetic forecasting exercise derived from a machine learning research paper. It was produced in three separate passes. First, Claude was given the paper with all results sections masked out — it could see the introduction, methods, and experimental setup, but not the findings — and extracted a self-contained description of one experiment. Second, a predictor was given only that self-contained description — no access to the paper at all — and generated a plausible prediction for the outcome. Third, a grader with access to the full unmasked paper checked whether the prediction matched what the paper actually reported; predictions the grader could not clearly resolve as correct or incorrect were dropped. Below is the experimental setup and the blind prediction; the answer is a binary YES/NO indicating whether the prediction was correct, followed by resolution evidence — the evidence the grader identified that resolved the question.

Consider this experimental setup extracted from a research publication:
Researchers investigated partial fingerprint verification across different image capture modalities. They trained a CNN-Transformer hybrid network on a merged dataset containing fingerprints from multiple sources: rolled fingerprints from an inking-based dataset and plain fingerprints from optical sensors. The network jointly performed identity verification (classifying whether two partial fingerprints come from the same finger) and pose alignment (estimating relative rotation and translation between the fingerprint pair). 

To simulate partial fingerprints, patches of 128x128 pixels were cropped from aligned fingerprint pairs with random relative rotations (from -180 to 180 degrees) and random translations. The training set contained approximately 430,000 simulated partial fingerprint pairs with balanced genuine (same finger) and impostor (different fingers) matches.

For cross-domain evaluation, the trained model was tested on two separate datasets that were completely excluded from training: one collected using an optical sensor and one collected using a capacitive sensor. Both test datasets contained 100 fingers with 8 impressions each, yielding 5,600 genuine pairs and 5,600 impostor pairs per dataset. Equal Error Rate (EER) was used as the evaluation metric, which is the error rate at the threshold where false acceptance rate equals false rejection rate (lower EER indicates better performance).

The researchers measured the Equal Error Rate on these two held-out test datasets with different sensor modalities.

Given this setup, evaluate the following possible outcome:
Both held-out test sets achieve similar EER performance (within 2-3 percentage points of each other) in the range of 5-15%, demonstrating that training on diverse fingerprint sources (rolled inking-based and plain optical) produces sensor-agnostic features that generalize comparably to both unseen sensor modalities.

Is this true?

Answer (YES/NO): NO